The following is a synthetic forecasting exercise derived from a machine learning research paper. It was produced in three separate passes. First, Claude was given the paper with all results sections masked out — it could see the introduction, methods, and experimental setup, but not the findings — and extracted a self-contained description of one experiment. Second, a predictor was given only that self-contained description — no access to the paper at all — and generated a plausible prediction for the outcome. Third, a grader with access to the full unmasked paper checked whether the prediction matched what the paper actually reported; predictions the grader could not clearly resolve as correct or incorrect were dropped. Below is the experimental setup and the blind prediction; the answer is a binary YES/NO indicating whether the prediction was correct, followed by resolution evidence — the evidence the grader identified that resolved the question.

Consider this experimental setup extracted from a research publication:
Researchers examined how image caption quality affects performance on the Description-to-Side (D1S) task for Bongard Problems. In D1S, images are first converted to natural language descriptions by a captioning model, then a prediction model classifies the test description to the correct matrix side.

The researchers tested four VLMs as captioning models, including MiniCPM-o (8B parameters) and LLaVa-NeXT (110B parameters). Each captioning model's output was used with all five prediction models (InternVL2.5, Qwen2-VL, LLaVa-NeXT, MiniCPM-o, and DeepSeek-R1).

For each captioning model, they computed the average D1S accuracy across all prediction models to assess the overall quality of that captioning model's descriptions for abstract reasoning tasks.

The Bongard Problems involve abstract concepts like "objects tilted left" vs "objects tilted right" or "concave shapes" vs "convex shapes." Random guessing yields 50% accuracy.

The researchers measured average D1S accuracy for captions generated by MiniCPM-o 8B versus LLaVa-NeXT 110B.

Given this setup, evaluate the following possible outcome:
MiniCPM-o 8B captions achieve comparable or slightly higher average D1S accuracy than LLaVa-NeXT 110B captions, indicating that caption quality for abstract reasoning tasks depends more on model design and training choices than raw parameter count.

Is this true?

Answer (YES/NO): YES